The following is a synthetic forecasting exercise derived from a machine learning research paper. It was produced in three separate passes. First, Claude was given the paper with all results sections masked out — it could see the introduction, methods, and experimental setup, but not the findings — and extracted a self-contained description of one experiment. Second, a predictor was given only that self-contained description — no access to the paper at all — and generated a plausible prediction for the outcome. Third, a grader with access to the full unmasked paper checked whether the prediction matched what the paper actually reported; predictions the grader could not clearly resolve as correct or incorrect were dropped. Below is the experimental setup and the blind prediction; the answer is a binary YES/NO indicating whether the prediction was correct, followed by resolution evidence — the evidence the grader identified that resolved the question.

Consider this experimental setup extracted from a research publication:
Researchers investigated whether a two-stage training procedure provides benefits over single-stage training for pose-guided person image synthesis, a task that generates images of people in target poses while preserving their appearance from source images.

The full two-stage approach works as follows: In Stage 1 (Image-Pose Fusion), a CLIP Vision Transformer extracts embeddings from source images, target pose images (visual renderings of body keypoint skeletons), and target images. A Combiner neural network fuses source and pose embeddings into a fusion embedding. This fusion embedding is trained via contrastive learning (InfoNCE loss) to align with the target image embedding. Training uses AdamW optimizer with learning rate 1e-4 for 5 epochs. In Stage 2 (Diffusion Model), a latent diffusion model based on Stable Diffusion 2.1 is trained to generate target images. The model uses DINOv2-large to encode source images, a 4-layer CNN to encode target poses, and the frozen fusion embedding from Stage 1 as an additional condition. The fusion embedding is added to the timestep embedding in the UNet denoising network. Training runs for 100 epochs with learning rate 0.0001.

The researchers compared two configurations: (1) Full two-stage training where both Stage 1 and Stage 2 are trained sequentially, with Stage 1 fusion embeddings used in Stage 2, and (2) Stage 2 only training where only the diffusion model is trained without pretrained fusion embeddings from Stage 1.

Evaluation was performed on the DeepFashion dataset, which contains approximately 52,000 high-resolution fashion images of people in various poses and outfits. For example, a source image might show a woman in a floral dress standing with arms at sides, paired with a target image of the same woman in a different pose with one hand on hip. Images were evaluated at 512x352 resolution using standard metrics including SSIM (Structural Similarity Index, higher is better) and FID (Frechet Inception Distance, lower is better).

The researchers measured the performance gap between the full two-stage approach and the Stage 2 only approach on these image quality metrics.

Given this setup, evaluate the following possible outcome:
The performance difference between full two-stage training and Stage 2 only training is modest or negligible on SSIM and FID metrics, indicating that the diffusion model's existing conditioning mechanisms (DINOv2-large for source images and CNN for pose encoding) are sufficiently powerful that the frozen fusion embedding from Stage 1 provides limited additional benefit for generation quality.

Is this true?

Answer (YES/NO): YES